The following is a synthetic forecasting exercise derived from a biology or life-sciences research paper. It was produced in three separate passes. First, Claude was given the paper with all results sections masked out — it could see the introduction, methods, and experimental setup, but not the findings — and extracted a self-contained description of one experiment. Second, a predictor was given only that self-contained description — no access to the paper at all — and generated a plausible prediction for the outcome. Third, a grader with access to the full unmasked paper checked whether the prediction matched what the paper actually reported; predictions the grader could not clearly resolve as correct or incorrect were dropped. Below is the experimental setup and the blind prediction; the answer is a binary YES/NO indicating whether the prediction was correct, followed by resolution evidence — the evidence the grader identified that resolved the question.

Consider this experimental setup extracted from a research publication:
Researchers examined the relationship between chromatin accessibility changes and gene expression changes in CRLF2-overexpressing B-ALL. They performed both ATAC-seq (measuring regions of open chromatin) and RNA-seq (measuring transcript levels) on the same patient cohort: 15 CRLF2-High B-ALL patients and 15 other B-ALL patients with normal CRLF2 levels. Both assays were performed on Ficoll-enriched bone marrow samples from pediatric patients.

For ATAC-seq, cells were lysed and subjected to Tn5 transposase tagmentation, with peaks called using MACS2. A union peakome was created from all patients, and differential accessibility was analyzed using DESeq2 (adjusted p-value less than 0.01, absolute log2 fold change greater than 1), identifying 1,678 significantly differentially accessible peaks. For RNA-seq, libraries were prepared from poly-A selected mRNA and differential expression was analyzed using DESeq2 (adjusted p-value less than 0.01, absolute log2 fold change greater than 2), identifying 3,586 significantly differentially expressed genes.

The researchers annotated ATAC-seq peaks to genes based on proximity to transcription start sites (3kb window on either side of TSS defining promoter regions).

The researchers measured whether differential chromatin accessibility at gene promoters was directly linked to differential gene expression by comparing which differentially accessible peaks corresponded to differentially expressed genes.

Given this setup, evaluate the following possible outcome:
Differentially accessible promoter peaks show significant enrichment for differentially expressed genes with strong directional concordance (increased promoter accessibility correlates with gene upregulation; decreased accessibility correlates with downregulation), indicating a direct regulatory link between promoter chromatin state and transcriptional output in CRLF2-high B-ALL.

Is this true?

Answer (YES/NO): NO